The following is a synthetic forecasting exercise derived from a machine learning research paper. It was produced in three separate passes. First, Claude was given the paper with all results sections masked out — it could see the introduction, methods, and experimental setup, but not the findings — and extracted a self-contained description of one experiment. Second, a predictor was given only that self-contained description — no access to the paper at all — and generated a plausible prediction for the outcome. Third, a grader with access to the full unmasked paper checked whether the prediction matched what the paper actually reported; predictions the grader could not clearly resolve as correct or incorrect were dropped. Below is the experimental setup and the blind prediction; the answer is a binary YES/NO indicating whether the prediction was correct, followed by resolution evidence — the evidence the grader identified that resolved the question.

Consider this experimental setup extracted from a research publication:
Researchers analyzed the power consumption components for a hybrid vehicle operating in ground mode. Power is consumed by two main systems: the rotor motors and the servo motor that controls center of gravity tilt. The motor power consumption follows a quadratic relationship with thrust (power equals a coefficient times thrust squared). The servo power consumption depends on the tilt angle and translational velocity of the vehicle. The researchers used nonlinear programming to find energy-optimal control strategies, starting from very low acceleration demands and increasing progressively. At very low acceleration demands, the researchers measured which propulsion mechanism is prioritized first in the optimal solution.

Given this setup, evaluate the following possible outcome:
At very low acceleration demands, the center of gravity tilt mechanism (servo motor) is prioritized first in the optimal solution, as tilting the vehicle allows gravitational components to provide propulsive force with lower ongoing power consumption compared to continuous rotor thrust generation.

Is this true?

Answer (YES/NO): YES